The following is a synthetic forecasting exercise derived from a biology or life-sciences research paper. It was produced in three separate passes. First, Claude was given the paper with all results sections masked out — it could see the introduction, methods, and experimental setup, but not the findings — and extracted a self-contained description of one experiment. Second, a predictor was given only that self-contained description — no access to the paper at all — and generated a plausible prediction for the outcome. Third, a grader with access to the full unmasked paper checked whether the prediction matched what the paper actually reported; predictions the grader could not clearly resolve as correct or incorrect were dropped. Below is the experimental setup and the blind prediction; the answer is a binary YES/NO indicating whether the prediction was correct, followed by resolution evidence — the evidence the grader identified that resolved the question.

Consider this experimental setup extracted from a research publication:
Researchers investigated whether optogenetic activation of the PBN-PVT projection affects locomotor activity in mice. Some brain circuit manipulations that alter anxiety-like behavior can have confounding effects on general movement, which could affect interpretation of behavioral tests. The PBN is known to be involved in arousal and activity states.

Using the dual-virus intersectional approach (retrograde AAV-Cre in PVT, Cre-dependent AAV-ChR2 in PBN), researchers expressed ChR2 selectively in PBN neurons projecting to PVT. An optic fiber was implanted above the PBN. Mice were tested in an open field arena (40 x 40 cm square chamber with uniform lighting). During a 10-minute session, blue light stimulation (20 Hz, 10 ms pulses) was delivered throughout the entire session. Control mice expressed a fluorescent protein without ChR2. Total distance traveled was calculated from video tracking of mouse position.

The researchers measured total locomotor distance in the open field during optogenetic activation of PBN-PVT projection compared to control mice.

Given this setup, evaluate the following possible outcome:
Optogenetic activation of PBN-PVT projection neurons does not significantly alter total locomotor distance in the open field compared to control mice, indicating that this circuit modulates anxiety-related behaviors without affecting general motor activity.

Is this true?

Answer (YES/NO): NO